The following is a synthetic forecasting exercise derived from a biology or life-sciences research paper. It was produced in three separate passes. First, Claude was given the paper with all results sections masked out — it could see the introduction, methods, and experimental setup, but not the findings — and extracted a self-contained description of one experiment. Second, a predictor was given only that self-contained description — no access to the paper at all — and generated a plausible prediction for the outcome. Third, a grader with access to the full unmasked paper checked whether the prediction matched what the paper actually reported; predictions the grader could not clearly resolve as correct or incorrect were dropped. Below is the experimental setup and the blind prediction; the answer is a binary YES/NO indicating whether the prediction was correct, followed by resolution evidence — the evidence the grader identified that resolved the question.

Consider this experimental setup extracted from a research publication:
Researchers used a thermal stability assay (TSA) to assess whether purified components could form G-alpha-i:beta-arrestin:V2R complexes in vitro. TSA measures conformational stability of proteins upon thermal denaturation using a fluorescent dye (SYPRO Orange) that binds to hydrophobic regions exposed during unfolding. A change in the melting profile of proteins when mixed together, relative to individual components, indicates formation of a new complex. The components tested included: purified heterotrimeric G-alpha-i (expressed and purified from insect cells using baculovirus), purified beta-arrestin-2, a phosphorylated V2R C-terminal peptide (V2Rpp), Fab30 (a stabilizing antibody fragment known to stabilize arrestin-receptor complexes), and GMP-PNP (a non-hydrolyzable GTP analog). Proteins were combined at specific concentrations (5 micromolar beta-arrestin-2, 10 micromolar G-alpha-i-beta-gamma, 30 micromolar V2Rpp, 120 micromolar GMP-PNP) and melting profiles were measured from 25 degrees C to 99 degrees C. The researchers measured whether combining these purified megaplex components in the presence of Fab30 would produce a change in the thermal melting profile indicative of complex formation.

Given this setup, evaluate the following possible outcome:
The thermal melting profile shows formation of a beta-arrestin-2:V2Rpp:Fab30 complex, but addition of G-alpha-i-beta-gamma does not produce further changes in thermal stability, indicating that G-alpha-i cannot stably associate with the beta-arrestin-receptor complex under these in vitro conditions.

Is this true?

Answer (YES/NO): NO